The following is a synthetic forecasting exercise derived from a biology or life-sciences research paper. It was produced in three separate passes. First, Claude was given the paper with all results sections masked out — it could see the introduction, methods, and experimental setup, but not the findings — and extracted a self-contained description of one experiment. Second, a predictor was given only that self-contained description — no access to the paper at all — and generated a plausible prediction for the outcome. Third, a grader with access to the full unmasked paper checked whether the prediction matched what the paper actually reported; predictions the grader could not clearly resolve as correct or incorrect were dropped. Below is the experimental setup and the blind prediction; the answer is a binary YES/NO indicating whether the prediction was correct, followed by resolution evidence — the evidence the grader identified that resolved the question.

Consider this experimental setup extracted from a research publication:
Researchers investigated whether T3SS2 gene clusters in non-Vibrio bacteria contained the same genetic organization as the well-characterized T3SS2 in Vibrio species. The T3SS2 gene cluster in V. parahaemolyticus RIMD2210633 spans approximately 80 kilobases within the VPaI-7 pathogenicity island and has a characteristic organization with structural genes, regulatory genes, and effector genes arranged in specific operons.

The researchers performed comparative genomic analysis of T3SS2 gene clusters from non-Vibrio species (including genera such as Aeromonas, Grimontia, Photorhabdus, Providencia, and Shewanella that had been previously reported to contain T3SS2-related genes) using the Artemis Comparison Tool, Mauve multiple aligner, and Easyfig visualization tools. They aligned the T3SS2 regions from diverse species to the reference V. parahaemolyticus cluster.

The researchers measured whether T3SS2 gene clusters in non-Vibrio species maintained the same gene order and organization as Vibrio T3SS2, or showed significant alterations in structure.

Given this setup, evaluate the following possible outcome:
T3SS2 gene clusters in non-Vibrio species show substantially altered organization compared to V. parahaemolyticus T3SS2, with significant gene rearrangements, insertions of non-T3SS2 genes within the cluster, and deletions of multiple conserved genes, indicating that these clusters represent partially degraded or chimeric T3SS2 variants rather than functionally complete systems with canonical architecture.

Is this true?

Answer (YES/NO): NO